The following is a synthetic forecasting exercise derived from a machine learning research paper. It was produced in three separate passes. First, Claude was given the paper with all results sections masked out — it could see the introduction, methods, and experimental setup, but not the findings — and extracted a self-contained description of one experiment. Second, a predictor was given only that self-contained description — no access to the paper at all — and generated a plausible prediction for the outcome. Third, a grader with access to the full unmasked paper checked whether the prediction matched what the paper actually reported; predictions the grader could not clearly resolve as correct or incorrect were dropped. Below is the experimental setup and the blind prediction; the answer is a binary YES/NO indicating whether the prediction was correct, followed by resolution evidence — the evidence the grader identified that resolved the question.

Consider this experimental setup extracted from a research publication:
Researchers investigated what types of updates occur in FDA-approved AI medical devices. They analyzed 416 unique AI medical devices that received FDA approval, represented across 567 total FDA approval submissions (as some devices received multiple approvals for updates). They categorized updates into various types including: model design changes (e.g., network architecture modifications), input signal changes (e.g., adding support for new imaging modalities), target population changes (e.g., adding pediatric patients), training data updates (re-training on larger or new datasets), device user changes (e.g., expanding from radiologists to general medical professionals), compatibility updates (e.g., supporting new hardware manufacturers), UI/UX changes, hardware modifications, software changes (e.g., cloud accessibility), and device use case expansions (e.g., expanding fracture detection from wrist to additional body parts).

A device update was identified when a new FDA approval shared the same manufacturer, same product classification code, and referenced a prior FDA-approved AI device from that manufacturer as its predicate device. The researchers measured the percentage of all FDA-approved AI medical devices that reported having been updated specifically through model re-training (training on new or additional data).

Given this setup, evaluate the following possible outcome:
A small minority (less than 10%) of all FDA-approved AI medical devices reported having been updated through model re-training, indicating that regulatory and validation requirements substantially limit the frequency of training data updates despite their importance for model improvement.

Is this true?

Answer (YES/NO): YES